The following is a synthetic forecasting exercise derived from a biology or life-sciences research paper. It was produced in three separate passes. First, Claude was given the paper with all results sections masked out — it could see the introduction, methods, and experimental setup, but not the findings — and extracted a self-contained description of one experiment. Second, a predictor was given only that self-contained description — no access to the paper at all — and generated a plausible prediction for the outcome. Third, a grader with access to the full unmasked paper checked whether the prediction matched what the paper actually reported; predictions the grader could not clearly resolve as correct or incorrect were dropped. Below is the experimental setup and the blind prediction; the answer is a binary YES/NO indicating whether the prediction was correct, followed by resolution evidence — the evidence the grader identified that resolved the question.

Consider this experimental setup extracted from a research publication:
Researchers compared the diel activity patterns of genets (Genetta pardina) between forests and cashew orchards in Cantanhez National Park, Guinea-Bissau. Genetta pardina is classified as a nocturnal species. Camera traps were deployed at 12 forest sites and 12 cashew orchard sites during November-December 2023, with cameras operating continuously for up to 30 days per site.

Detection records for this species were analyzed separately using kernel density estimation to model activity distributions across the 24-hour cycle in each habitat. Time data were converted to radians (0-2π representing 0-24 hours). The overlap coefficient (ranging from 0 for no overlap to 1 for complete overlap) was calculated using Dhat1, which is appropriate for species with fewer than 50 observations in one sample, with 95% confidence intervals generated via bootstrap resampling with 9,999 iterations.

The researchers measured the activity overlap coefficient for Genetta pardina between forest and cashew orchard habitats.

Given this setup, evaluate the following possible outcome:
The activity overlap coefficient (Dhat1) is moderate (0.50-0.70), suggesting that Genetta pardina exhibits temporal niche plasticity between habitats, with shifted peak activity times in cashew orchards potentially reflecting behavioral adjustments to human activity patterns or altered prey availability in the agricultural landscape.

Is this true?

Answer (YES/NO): NO